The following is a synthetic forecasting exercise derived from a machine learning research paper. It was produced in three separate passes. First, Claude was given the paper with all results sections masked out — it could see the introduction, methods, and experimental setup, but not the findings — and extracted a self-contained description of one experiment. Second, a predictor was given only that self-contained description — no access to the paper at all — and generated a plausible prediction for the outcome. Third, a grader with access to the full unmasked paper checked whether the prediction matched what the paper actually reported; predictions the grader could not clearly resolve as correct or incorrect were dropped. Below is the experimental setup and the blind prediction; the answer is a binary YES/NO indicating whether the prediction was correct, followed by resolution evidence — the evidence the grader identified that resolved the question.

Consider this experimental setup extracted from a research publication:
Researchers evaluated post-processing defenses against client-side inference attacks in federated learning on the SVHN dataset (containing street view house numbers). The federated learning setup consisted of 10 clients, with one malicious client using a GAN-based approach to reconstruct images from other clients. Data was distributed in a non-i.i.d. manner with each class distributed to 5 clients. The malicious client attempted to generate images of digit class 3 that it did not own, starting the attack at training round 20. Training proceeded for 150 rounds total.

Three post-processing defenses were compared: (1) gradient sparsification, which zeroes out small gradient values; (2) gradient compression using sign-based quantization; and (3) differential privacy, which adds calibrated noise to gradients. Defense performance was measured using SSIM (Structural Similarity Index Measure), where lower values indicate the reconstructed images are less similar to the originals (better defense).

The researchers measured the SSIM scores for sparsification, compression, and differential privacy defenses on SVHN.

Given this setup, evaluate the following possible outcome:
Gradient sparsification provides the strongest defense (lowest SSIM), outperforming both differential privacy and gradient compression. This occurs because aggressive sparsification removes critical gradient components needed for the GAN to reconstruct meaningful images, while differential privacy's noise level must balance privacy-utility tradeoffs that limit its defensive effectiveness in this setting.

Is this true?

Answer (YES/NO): NO